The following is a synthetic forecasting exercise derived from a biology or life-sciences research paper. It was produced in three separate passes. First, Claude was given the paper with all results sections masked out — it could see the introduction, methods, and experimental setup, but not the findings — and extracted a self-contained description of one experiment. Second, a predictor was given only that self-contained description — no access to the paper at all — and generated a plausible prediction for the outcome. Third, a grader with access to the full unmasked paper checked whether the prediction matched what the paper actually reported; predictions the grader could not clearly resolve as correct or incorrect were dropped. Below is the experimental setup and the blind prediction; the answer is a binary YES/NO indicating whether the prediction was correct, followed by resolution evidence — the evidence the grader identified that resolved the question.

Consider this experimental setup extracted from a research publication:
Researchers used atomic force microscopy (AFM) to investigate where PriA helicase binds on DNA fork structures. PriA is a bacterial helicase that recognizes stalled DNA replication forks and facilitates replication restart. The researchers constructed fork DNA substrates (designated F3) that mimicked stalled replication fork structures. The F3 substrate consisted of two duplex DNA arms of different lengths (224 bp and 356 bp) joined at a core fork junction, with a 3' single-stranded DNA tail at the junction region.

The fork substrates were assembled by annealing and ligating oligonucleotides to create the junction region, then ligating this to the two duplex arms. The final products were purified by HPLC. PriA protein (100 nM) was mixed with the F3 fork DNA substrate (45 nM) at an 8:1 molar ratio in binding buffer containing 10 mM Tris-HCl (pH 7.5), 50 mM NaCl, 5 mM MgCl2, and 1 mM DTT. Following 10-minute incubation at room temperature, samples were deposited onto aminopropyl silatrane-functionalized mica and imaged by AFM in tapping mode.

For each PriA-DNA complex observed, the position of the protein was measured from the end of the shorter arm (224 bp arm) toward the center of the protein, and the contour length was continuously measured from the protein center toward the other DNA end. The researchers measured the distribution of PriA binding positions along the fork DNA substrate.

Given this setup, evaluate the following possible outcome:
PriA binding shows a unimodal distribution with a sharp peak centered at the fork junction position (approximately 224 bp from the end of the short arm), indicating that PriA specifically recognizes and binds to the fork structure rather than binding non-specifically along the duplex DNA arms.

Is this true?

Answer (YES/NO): YES